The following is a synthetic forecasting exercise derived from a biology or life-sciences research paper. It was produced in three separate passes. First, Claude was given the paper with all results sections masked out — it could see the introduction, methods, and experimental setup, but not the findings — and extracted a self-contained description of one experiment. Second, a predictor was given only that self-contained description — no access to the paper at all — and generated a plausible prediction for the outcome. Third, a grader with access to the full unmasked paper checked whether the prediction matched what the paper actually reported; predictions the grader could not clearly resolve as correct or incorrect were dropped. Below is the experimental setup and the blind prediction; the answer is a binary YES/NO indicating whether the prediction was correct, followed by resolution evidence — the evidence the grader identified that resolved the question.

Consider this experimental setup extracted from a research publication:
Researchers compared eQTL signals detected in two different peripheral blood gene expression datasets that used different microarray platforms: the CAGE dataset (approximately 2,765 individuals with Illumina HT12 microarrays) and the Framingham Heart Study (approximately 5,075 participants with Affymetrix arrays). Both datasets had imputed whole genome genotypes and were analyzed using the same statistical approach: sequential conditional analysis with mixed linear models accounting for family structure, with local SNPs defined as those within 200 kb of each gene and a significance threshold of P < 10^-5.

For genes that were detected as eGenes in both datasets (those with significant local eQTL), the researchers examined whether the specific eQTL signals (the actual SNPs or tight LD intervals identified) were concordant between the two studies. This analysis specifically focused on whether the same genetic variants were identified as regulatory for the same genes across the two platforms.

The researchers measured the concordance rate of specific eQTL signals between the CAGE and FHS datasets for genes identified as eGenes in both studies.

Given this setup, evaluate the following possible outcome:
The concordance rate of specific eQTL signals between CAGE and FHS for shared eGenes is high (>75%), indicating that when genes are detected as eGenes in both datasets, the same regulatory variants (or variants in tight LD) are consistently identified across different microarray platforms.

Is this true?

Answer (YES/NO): NO